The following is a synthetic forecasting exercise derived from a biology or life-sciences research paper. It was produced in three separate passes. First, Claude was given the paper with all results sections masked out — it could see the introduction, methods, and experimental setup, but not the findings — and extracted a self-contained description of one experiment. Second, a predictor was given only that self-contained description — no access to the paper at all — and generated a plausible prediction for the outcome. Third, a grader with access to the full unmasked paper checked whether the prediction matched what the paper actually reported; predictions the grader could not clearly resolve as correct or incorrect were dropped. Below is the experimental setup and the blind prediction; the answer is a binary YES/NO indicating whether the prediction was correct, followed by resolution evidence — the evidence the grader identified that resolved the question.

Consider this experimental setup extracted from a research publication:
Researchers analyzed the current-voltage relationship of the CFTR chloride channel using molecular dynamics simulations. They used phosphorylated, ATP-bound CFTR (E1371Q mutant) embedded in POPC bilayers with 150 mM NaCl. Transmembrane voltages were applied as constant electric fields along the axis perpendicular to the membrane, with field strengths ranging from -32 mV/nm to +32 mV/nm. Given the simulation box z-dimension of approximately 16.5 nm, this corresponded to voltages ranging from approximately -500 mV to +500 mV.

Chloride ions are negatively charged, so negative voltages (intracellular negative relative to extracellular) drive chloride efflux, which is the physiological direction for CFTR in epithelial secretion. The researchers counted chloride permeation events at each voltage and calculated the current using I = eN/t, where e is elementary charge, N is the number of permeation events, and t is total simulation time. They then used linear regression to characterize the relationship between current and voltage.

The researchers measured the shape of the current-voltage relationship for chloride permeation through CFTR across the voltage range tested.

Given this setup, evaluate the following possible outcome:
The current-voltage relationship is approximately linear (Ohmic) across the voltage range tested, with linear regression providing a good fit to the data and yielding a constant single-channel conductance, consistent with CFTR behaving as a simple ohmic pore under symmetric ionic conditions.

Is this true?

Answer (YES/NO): NO